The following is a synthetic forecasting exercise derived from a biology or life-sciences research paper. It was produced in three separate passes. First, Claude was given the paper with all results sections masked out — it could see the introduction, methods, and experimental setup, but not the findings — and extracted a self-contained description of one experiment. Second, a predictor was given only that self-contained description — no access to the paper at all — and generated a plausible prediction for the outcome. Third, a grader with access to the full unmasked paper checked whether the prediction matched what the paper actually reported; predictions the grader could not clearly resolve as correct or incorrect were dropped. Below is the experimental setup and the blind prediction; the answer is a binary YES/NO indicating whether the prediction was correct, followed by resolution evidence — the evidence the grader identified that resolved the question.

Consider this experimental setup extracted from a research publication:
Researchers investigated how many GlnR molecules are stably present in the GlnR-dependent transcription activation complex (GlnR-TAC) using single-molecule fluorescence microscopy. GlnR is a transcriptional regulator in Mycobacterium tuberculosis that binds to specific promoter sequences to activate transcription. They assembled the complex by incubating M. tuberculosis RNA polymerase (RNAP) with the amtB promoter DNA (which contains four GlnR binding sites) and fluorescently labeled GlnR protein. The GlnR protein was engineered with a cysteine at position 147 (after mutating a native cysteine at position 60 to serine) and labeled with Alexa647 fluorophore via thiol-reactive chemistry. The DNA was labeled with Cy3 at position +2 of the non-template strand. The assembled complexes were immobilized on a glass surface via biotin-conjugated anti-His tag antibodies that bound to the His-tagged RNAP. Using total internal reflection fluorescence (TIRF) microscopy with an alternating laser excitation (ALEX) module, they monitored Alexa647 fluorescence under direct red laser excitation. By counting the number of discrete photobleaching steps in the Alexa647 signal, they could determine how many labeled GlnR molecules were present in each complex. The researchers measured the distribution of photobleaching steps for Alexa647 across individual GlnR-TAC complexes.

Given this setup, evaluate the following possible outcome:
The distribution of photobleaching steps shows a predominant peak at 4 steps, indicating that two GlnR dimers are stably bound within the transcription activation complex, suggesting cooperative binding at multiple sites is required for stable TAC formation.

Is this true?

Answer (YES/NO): NO